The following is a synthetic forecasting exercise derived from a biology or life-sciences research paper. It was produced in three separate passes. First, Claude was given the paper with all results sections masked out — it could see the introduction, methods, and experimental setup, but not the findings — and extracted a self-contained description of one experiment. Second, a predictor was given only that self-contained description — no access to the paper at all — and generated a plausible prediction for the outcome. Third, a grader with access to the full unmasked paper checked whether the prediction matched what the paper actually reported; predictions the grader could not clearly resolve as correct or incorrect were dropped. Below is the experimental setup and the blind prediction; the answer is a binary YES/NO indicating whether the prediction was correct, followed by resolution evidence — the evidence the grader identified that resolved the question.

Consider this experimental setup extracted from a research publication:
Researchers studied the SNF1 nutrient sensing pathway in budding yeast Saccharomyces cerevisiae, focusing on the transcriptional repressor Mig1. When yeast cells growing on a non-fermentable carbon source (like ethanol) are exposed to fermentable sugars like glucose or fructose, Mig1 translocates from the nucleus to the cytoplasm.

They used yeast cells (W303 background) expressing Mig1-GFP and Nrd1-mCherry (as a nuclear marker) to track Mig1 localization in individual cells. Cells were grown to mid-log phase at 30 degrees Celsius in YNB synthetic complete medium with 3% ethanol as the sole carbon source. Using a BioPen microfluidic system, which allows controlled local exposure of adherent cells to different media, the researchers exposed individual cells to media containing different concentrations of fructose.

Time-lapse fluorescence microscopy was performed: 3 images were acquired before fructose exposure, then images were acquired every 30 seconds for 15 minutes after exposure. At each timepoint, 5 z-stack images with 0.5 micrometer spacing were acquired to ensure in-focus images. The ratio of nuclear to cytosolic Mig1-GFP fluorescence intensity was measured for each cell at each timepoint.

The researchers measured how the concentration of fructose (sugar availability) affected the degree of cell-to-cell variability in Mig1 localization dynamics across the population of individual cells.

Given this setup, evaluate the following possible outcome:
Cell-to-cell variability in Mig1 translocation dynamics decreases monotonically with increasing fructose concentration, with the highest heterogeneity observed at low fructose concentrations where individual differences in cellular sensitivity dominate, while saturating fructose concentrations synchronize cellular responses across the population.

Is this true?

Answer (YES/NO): YES